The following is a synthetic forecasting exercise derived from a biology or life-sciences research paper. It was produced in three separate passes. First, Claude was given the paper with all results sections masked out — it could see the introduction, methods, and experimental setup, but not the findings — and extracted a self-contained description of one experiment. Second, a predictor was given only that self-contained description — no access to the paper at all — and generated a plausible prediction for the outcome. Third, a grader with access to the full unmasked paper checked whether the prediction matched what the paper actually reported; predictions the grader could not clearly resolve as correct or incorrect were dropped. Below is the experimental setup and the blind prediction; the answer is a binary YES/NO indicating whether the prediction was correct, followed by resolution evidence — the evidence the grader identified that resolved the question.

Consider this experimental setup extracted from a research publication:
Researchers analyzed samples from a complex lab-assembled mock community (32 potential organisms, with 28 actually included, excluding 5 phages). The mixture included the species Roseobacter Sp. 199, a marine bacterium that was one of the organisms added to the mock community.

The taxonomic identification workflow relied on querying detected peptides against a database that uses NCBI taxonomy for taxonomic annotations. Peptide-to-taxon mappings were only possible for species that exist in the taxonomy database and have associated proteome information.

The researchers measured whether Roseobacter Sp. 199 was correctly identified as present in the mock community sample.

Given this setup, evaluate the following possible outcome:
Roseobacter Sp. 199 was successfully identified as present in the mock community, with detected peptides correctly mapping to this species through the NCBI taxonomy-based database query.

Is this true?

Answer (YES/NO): NO